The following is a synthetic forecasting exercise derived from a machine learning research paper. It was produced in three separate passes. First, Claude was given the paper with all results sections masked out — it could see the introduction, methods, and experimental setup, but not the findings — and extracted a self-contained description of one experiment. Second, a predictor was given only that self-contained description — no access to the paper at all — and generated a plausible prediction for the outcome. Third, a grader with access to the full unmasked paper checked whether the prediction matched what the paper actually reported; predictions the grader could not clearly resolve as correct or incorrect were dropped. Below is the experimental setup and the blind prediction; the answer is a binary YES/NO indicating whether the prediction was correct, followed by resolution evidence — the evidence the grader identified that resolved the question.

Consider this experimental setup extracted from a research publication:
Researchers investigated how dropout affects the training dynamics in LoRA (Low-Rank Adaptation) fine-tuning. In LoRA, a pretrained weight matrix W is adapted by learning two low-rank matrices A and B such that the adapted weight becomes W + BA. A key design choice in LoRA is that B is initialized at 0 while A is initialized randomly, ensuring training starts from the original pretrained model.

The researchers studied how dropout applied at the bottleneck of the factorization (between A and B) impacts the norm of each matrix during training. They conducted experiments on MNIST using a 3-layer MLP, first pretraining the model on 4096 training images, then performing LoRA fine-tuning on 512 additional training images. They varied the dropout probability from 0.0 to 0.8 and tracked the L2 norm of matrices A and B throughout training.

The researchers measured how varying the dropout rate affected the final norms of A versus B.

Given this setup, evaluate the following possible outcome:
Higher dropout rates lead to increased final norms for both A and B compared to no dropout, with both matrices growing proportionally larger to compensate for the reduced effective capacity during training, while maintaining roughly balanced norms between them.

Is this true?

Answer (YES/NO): NO